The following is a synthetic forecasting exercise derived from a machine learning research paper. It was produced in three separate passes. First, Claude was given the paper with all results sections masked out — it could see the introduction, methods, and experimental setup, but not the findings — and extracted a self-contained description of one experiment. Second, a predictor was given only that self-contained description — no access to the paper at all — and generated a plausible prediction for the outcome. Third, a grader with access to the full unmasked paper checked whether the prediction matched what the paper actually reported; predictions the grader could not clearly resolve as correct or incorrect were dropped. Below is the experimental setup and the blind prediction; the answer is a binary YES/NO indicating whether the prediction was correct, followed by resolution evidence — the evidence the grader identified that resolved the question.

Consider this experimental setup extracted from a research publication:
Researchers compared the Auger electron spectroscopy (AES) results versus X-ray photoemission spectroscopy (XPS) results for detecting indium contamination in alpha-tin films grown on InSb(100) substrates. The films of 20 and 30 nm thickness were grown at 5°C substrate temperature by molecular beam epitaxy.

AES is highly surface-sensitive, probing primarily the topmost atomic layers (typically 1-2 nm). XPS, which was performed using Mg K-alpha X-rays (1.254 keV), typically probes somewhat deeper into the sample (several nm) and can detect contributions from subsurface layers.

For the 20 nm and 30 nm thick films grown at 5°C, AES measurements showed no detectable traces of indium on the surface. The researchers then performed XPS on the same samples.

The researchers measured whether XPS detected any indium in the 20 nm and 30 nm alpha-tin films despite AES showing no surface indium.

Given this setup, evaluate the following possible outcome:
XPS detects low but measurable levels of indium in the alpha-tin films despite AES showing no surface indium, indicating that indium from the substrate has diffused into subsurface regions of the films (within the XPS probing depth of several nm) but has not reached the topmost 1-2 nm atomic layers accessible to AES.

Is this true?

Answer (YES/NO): YES